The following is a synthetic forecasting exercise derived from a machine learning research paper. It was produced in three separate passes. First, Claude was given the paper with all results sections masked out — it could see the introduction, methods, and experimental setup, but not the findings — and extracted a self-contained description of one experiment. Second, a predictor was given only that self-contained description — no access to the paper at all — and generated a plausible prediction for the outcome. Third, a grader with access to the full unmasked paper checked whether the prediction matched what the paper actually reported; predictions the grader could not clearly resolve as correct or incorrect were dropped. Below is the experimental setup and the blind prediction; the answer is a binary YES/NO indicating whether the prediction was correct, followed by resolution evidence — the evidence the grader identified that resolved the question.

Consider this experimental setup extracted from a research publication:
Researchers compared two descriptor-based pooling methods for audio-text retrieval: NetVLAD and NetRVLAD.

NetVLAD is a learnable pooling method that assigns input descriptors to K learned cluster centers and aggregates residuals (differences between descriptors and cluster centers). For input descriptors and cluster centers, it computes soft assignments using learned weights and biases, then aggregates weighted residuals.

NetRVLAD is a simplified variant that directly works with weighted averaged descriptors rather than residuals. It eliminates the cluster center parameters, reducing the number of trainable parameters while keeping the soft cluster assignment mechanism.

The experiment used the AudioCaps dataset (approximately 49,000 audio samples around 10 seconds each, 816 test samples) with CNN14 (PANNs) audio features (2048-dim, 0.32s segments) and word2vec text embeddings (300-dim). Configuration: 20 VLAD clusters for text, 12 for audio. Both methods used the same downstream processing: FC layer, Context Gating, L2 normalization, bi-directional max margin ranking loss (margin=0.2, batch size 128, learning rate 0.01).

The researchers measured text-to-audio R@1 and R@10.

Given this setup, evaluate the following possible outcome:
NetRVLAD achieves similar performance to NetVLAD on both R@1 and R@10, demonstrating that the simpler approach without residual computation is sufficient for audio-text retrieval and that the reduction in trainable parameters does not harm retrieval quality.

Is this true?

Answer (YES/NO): YES